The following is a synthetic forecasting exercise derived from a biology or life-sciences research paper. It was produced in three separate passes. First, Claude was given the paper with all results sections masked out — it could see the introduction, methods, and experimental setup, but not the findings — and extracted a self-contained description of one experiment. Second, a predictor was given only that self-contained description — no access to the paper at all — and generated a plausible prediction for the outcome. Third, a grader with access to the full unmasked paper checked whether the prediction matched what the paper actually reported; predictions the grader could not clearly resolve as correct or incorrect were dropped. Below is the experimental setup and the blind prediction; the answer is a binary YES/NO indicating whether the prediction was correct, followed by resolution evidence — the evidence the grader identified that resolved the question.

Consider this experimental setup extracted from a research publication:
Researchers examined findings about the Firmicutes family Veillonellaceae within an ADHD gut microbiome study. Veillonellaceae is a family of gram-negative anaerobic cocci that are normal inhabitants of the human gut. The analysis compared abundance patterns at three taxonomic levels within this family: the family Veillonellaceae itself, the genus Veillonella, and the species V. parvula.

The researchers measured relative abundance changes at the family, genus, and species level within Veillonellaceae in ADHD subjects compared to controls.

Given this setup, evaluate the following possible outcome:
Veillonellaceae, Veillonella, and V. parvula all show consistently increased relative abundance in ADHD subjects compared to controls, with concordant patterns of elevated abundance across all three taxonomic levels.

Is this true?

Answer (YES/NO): NO